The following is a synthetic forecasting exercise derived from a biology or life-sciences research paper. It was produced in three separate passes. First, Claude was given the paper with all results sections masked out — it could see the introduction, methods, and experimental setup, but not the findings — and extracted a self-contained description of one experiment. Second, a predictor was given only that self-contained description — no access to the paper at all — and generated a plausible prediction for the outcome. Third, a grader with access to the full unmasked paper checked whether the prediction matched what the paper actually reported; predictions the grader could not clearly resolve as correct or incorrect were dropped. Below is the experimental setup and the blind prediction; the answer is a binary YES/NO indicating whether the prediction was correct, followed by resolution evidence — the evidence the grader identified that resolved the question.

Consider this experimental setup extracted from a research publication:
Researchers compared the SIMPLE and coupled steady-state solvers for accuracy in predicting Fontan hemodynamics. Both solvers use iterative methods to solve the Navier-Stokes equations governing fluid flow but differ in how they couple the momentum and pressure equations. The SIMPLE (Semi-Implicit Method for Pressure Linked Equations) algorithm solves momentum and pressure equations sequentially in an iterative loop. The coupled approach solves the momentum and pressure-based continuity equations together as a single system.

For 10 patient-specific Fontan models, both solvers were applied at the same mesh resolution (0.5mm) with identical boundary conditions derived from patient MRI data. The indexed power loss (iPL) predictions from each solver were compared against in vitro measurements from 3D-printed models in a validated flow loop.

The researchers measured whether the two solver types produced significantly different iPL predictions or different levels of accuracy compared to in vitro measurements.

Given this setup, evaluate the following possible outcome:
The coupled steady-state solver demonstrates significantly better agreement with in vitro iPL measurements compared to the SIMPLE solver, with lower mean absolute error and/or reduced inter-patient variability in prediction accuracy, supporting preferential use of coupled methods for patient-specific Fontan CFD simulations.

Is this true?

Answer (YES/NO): NO